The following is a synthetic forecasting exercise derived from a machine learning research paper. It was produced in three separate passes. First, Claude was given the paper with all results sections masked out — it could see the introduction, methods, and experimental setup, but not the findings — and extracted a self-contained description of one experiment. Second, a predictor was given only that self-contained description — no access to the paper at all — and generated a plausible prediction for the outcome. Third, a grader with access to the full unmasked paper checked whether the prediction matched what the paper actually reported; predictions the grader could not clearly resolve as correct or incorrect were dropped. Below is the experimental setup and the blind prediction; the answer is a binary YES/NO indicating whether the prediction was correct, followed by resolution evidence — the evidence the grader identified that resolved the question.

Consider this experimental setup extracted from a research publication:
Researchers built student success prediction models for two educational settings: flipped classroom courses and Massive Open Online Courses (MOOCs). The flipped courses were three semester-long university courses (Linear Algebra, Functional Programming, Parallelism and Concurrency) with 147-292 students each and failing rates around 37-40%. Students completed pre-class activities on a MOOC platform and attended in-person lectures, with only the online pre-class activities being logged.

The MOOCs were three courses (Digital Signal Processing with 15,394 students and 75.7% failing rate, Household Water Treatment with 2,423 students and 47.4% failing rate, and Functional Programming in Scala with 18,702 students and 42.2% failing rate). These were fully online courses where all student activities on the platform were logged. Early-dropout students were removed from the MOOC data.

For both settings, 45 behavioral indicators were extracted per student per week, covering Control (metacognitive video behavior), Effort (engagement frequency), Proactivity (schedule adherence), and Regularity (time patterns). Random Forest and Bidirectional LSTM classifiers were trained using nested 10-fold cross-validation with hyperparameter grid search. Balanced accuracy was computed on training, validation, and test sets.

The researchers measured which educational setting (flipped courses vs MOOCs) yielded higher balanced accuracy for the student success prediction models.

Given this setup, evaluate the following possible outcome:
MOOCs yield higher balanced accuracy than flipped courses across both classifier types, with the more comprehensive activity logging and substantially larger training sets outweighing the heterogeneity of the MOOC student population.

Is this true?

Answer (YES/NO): YES